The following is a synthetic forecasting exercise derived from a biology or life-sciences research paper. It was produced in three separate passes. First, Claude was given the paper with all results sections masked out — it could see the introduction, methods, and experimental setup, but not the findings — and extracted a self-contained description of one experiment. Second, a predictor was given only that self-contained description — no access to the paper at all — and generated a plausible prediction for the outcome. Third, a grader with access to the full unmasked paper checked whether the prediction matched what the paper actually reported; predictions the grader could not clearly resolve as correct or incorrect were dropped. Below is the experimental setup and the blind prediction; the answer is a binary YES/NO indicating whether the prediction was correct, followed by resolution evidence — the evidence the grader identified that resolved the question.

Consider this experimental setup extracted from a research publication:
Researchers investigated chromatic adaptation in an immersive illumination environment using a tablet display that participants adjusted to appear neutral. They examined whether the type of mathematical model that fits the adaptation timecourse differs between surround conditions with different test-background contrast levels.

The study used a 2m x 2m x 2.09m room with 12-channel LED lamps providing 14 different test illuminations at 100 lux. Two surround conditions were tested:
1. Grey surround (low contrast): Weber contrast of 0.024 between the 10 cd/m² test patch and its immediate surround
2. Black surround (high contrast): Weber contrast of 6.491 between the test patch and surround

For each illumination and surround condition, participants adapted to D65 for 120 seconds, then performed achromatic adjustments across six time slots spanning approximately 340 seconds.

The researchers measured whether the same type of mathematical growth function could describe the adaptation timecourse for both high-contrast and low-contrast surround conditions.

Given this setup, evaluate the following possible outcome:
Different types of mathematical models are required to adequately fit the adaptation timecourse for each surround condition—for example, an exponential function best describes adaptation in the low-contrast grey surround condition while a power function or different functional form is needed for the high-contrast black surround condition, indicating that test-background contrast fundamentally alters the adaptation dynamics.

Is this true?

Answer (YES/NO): NO